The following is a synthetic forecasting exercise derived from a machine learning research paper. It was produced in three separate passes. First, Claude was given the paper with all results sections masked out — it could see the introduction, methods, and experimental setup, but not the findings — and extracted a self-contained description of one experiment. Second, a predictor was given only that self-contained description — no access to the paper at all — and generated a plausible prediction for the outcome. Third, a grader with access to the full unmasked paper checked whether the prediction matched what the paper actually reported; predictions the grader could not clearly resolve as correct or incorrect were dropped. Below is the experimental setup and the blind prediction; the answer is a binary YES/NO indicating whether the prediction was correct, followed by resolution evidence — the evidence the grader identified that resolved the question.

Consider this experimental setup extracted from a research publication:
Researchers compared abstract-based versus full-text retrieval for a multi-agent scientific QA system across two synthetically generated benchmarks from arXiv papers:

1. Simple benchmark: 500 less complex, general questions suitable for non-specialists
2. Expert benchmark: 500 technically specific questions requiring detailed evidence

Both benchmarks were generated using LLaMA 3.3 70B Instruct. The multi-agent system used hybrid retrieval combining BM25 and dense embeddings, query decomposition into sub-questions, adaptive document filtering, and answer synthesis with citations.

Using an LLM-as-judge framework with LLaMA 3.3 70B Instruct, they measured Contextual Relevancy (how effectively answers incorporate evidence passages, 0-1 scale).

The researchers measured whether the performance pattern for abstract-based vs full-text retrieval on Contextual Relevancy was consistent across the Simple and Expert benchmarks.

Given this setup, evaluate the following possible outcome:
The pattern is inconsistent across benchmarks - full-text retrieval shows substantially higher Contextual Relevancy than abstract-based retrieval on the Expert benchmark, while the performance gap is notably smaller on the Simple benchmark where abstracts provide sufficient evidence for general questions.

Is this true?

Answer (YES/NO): NO